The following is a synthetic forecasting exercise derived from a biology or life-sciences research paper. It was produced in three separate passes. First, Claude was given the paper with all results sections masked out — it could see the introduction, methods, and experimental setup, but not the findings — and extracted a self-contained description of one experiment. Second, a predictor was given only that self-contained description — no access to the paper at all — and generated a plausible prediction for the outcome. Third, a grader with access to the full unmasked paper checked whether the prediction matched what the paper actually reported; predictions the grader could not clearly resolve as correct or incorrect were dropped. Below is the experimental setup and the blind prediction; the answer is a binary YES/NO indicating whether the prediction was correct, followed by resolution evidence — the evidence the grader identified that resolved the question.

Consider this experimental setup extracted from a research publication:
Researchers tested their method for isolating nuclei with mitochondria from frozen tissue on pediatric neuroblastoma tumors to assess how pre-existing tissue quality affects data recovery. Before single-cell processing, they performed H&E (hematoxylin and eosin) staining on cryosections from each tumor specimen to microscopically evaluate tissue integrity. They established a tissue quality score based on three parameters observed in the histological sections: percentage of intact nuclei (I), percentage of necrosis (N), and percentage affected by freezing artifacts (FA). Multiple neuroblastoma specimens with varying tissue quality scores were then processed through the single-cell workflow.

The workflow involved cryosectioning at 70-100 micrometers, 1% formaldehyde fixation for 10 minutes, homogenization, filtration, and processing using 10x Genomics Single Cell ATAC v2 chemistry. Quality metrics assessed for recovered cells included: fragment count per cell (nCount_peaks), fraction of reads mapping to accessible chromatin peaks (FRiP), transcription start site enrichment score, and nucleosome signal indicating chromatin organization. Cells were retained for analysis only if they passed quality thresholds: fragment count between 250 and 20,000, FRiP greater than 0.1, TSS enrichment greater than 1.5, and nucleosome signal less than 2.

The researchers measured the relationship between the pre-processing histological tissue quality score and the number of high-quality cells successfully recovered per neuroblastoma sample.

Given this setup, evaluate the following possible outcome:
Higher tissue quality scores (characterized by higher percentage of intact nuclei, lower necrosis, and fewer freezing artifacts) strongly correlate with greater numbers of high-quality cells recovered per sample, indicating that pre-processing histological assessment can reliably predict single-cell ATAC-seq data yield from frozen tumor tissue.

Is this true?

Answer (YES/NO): NO